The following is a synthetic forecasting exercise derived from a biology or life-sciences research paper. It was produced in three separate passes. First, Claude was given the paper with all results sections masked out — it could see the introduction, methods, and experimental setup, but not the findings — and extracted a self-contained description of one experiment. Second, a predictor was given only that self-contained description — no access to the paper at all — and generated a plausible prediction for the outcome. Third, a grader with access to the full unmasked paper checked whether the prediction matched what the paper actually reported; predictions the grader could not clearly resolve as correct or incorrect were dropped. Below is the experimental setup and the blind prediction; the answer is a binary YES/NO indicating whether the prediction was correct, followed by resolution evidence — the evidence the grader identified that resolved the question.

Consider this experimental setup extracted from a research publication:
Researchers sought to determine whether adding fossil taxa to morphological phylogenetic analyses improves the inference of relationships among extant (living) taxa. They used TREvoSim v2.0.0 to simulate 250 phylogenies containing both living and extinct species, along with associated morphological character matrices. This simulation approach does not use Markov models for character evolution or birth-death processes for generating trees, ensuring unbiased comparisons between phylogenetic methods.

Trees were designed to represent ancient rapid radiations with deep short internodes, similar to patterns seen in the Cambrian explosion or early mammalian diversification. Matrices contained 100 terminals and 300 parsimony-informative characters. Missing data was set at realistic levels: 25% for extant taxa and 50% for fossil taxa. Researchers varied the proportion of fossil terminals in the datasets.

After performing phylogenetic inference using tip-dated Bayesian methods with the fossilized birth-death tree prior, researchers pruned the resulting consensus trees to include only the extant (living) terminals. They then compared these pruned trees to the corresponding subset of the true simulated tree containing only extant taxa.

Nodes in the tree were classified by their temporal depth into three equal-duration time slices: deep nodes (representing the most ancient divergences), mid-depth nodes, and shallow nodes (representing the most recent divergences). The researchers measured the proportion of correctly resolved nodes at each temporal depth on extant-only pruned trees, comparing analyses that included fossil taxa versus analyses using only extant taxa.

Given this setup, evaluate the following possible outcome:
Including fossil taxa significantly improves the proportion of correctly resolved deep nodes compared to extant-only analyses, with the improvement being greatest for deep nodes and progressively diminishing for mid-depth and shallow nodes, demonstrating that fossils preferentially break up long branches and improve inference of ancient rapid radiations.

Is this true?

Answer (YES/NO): NO